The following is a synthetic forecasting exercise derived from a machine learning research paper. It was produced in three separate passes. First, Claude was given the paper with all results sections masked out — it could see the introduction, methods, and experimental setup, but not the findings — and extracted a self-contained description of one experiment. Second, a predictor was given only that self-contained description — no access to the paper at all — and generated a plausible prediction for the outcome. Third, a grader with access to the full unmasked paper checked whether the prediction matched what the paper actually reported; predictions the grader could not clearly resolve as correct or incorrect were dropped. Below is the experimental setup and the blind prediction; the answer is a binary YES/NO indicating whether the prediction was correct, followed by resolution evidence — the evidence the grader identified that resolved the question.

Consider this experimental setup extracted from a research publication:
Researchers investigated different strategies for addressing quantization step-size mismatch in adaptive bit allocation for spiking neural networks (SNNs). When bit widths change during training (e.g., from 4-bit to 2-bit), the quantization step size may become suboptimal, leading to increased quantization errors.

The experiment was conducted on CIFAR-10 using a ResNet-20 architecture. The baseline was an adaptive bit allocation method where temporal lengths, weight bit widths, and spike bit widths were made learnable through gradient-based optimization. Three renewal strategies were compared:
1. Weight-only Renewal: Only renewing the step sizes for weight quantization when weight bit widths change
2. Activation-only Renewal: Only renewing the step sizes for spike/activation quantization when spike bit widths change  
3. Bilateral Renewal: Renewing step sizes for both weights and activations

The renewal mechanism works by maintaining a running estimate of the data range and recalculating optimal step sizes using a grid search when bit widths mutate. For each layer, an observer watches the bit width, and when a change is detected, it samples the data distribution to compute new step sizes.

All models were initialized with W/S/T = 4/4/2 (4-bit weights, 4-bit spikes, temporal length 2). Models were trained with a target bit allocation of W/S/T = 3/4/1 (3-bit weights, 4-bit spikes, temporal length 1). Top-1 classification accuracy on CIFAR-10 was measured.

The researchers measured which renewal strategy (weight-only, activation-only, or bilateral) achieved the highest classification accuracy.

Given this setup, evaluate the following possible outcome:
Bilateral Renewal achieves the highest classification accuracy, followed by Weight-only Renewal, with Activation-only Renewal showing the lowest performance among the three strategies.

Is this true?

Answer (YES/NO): NO